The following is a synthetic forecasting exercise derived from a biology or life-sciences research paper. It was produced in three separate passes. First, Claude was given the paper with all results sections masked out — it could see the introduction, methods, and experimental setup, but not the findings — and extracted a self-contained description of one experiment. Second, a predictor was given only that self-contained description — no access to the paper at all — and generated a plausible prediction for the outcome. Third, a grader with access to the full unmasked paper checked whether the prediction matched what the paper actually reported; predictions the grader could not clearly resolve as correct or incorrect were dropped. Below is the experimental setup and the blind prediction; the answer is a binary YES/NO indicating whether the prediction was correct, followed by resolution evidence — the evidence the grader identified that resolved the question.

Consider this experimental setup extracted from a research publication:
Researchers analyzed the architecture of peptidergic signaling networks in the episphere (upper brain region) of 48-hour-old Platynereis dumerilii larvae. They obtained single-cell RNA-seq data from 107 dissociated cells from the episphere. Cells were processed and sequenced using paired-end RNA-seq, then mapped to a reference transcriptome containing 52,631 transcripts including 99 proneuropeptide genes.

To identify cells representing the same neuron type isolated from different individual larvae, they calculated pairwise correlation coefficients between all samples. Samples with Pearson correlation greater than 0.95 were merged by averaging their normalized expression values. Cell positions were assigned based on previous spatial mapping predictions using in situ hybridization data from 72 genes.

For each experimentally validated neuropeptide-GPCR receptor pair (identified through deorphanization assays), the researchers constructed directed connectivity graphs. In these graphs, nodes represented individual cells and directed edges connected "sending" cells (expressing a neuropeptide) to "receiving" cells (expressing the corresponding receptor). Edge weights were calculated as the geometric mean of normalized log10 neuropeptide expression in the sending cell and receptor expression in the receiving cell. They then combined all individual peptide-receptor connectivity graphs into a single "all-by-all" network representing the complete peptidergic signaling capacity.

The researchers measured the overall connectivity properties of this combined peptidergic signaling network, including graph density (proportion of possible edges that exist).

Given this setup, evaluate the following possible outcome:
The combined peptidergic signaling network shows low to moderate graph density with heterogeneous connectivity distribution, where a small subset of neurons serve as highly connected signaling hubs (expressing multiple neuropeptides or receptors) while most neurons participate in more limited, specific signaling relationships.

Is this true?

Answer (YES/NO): YES